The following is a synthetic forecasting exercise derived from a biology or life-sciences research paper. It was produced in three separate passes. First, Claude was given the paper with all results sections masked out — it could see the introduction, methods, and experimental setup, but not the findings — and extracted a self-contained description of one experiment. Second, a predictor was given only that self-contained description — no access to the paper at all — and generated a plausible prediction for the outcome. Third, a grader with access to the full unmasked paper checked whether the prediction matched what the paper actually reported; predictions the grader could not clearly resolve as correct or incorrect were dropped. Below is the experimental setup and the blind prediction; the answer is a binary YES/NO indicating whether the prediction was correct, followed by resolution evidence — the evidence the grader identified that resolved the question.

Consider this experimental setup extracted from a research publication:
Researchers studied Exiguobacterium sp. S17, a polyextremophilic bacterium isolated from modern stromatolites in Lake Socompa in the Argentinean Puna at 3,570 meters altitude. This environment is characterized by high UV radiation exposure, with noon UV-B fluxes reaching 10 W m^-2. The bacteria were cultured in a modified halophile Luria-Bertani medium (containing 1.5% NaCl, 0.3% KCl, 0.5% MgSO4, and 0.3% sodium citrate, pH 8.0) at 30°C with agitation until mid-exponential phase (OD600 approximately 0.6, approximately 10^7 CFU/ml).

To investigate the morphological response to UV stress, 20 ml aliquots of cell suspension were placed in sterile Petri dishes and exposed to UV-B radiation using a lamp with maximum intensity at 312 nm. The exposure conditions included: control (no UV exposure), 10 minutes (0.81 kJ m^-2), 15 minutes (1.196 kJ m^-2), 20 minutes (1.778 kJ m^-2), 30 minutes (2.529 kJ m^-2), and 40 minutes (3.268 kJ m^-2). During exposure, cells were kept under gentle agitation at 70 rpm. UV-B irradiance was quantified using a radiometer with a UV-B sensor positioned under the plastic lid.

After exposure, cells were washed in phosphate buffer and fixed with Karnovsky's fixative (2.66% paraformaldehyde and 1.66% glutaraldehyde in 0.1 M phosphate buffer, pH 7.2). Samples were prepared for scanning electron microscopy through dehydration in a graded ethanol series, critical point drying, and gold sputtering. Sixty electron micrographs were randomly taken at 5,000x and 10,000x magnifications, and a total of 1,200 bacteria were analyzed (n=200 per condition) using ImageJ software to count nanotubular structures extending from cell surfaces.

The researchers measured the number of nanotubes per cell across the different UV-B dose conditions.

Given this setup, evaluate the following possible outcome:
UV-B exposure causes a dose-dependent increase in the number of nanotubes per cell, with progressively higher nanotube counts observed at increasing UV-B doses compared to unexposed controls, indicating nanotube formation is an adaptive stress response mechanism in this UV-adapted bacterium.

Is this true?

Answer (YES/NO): YES